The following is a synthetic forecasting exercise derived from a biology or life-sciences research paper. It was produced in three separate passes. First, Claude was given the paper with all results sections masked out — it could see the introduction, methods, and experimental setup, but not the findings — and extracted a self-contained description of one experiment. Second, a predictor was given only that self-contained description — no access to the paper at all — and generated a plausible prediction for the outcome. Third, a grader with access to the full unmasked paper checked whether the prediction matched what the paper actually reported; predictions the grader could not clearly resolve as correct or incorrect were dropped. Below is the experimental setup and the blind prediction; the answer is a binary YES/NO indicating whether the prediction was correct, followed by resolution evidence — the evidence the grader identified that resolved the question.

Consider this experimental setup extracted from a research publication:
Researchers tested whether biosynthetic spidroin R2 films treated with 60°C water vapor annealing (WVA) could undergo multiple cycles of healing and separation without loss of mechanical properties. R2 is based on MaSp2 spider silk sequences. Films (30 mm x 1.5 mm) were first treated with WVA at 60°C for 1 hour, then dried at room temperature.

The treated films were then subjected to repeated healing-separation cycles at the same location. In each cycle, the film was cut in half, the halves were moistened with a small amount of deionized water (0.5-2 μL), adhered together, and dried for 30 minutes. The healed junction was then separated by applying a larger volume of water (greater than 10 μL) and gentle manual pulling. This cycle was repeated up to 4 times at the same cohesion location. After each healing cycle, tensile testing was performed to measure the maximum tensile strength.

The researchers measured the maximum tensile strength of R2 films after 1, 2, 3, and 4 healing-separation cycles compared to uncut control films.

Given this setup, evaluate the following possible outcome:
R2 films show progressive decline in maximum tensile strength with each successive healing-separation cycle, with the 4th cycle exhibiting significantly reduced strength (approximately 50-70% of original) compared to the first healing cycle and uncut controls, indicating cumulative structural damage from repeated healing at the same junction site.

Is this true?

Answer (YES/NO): NO